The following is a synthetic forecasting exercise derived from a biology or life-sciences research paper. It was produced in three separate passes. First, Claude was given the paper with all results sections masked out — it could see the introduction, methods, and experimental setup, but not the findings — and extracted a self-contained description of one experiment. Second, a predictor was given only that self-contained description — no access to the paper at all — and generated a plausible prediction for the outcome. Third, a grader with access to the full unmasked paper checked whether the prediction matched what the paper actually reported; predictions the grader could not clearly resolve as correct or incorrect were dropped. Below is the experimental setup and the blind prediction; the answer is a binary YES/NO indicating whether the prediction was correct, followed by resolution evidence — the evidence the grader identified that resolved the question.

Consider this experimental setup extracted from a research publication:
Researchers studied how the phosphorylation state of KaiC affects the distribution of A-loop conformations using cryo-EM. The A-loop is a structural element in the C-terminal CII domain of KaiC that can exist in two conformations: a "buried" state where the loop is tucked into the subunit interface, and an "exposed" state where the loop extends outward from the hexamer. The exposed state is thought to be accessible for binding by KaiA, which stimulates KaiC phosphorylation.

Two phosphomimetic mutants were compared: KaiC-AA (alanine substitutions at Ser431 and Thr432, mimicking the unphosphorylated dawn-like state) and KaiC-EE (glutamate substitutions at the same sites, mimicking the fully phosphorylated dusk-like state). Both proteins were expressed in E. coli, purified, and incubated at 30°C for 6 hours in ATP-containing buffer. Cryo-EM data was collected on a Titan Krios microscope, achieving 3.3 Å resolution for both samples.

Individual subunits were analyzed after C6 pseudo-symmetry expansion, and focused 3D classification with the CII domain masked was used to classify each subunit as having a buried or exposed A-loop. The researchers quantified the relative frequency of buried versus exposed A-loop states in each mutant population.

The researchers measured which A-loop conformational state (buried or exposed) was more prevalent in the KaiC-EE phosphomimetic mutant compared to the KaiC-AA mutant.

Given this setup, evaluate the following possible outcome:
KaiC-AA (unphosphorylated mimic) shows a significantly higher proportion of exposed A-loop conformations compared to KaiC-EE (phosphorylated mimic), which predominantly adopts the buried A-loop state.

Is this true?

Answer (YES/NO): YES